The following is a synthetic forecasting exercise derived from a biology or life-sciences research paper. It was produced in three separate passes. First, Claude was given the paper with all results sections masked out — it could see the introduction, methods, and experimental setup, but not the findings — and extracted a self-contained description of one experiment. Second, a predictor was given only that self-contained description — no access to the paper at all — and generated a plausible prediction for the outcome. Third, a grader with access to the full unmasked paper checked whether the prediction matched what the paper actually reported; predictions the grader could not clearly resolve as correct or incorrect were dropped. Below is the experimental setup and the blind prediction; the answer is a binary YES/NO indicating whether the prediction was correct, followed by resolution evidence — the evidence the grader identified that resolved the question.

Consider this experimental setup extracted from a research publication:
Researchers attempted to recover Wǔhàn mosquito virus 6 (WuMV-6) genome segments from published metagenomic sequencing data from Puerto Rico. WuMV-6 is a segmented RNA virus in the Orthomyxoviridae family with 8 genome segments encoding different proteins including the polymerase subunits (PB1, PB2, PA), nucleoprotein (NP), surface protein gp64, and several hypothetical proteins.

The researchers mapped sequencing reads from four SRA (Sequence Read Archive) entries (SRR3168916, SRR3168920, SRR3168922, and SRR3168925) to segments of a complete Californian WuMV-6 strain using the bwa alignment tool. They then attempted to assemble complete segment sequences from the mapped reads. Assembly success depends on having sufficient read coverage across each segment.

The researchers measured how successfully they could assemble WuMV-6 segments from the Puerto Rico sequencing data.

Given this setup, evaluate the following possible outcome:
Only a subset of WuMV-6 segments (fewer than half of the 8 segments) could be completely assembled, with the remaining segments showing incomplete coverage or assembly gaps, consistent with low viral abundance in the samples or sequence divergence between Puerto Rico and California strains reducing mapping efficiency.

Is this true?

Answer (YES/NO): YES